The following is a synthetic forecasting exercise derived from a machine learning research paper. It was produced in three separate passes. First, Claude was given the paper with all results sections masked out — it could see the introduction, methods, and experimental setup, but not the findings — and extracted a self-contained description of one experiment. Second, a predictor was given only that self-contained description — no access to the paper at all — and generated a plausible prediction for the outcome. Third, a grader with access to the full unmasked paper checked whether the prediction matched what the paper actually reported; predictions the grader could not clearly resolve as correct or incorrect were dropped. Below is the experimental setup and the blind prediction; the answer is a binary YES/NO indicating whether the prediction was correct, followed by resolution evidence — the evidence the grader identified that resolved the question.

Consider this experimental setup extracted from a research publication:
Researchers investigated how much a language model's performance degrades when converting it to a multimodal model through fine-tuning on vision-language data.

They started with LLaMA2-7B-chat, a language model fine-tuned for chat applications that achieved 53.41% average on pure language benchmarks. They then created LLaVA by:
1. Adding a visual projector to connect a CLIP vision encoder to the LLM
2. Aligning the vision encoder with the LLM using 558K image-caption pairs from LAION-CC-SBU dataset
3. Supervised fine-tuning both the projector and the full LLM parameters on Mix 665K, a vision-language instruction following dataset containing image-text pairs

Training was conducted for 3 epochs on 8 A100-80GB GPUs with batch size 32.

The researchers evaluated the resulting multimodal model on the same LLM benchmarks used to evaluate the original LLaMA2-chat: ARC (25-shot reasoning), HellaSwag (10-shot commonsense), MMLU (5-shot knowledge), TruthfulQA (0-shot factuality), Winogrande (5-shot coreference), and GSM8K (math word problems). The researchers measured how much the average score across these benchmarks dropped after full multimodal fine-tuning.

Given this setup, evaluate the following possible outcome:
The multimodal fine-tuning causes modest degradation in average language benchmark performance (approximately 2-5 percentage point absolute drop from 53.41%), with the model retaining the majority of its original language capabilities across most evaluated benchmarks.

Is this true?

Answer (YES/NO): YES